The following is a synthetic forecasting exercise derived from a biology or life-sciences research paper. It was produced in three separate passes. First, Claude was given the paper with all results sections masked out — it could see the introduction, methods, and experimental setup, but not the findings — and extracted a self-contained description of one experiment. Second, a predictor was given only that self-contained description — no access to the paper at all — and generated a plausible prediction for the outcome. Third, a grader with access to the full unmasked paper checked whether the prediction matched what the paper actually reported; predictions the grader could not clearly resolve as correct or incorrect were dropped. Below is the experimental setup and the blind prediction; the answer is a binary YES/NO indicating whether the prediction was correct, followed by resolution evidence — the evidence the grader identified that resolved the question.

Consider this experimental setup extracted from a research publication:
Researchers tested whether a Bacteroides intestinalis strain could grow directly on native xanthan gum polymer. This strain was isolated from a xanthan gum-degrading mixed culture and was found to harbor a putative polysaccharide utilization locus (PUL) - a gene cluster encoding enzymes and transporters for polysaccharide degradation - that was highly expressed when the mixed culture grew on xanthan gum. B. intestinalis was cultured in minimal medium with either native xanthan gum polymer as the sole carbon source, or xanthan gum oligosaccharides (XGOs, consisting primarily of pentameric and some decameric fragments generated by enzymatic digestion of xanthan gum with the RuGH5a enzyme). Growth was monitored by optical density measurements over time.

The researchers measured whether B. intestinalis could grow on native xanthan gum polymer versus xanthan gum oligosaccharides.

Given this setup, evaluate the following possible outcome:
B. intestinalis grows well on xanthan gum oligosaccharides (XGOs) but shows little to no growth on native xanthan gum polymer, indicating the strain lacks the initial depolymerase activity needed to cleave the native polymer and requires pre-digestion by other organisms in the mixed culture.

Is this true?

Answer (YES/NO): YES